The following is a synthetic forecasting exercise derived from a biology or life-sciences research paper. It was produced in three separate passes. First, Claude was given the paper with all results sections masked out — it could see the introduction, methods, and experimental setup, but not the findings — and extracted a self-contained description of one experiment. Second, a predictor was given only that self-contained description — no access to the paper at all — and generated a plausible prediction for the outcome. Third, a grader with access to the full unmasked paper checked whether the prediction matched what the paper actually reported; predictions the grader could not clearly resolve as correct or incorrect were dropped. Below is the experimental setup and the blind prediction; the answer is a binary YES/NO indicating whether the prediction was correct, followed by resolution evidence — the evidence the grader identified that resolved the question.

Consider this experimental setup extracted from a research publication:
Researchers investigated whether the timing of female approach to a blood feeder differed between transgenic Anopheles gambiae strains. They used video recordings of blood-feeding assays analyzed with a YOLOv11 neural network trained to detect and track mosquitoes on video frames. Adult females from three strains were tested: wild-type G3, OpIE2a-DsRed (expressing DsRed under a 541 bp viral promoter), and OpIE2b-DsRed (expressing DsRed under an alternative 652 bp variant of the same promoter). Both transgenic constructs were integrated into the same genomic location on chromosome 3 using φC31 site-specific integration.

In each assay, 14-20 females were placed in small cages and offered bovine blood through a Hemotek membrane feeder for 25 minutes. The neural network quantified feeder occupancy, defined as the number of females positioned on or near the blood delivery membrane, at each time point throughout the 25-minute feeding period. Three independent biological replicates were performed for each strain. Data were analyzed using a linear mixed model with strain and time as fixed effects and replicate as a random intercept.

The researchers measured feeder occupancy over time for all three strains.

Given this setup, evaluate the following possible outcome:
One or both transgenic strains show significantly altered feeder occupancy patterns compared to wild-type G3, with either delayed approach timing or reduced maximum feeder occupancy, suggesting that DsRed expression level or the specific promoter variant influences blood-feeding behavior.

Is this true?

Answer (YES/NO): YES